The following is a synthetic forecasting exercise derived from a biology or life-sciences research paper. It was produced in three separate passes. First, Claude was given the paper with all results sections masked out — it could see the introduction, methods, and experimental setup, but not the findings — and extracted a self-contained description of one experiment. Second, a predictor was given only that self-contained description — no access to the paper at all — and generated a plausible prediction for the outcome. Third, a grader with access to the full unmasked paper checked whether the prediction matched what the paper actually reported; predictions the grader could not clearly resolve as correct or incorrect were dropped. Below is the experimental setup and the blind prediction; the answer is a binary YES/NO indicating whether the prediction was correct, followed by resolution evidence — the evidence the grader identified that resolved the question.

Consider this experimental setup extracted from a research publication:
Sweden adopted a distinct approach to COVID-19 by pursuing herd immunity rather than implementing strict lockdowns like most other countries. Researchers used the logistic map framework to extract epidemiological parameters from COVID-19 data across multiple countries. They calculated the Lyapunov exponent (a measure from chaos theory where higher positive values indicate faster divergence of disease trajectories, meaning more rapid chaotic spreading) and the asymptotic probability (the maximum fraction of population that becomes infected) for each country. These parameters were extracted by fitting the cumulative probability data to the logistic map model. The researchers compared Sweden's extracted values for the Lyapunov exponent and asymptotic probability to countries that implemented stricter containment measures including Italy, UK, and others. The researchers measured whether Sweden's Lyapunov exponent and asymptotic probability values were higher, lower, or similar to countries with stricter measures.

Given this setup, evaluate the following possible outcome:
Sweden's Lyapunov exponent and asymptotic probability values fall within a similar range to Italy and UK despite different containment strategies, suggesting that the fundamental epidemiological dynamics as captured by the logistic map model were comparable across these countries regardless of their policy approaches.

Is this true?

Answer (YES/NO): NO